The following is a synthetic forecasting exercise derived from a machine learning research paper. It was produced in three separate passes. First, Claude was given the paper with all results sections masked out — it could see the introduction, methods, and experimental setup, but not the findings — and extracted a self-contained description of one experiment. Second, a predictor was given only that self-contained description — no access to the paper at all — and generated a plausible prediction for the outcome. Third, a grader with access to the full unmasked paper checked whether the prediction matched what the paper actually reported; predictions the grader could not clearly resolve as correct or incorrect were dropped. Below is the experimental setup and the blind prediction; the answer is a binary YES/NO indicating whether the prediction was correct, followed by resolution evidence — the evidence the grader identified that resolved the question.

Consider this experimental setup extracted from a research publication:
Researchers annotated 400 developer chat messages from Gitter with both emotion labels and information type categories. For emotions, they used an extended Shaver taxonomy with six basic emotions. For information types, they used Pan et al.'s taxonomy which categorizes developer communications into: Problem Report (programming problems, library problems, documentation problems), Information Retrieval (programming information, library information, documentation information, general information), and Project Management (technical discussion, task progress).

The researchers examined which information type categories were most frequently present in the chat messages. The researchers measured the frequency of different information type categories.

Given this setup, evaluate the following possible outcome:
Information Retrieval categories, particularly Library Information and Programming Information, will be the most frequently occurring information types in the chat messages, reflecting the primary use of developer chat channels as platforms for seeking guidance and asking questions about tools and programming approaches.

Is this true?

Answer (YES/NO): NO